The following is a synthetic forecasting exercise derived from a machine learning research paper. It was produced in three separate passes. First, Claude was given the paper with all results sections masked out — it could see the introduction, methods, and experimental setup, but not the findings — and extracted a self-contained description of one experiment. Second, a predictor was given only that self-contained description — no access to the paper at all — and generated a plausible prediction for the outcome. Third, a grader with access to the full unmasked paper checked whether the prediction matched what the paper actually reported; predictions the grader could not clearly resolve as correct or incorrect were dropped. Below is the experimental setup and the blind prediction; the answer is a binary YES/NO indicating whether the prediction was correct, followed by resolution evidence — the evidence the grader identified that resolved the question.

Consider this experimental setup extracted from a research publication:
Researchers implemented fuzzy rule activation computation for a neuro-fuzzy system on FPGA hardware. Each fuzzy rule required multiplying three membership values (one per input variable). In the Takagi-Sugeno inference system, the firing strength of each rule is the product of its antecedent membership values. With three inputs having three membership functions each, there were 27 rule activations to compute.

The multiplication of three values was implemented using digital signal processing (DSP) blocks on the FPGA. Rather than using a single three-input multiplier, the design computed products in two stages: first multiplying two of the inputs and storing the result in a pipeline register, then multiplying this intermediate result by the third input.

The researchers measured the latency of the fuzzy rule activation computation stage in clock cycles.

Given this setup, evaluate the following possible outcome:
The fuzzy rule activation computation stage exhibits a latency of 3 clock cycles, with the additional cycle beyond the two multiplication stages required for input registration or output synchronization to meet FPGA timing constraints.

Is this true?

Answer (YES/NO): NO